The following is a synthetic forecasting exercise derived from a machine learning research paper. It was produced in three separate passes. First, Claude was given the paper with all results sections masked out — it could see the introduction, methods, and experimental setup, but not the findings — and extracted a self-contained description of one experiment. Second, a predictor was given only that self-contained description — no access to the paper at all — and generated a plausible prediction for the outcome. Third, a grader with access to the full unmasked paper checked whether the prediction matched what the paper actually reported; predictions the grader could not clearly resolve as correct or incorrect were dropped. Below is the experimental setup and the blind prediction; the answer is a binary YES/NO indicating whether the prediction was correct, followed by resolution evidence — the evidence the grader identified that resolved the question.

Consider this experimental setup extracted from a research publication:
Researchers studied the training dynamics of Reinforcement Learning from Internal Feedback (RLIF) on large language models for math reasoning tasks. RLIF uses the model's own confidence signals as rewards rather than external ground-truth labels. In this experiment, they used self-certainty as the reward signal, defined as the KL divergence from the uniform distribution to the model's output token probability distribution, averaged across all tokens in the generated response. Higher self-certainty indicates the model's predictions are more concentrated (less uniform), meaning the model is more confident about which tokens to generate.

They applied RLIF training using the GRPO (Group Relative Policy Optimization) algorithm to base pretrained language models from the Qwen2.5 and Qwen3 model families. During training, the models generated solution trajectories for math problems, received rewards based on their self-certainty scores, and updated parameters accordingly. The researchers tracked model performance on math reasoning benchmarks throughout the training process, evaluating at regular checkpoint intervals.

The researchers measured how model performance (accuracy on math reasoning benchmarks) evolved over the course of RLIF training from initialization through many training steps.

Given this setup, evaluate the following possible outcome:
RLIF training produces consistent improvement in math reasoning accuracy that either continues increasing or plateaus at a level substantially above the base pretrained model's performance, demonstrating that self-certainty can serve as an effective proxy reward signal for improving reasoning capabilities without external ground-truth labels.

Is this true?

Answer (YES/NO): NO